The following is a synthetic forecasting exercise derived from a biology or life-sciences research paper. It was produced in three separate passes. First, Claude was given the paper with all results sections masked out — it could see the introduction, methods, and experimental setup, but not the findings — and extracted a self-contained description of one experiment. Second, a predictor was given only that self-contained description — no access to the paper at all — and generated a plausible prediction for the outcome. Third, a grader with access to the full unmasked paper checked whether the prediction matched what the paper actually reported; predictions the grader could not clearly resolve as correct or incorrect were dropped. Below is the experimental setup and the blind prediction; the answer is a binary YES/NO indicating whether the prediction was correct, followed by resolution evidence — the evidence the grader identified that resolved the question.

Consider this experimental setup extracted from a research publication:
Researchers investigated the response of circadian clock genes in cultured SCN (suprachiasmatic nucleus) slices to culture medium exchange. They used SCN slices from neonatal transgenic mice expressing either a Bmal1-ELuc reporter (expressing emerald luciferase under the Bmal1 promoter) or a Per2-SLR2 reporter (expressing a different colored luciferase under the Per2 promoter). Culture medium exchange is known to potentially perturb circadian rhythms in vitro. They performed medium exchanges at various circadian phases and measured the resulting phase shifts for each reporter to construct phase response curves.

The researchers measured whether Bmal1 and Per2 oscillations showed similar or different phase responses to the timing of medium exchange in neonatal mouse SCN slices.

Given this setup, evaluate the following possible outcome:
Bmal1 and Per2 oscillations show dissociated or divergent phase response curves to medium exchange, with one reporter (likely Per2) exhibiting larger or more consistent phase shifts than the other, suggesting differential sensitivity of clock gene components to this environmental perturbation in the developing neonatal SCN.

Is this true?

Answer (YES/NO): NO